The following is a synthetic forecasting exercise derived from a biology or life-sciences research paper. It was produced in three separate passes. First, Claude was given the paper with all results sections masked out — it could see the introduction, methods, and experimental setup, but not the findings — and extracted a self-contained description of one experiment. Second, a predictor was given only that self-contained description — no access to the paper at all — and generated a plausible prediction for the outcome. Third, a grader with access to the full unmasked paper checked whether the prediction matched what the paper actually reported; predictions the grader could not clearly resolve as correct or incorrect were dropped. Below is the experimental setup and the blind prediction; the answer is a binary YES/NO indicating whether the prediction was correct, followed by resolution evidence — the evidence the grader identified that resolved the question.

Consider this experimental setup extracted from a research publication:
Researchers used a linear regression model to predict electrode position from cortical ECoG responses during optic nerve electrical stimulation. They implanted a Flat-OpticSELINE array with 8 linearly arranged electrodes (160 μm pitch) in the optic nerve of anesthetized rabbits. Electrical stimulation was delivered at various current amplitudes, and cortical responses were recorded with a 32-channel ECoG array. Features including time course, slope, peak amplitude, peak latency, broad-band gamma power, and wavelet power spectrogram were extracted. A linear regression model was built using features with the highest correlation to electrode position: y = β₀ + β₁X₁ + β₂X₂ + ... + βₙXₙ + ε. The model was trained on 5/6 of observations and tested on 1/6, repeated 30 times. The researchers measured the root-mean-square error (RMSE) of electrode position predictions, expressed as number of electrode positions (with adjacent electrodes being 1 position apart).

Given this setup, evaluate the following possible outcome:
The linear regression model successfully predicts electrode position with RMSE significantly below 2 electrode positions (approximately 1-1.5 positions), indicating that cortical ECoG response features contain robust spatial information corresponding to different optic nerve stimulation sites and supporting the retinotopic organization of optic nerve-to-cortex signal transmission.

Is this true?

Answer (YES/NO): YES